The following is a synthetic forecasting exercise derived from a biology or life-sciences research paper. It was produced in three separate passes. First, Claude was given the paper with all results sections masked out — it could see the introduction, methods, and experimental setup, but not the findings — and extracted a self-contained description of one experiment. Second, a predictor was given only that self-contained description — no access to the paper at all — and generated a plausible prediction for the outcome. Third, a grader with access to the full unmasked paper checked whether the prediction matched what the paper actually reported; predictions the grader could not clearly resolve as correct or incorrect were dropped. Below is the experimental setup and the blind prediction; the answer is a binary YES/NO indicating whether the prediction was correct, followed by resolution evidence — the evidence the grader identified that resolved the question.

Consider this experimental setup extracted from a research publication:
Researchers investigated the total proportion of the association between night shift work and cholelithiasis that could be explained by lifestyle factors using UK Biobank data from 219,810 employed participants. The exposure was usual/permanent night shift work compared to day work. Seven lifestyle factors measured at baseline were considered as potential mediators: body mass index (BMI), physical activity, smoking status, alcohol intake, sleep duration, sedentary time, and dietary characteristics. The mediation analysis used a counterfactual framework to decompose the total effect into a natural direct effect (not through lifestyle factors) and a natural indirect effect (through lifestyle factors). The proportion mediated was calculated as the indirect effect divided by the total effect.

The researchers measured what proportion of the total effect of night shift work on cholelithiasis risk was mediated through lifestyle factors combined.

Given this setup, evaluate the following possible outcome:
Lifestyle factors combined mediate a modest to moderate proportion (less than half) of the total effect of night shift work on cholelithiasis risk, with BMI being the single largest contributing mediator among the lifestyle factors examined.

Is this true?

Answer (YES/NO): YES